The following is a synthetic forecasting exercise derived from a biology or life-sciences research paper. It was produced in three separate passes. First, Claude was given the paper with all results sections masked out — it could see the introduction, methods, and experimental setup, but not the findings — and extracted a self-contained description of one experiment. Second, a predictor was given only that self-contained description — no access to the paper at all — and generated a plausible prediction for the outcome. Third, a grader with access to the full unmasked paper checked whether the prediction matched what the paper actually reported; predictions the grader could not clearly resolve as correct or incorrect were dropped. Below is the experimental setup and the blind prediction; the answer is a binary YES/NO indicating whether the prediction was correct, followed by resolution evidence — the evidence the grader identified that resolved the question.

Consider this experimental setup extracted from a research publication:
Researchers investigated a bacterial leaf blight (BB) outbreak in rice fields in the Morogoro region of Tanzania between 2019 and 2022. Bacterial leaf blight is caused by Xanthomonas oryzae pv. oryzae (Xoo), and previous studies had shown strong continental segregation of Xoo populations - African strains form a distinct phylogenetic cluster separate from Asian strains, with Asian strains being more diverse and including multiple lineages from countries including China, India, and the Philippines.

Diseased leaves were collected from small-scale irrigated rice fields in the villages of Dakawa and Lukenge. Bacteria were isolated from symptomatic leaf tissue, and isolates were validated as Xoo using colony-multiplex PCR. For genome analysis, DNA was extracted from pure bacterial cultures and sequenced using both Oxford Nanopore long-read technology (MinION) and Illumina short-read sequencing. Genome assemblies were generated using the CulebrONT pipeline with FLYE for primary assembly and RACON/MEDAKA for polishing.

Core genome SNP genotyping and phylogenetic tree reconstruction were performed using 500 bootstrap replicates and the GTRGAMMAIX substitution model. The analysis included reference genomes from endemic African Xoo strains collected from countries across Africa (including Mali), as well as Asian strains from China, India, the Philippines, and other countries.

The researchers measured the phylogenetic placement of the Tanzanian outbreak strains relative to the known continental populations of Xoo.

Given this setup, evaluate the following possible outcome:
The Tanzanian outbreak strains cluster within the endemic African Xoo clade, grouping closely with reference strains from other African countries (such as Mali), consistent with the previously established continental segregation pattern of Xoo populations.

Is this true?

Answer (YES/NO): NO